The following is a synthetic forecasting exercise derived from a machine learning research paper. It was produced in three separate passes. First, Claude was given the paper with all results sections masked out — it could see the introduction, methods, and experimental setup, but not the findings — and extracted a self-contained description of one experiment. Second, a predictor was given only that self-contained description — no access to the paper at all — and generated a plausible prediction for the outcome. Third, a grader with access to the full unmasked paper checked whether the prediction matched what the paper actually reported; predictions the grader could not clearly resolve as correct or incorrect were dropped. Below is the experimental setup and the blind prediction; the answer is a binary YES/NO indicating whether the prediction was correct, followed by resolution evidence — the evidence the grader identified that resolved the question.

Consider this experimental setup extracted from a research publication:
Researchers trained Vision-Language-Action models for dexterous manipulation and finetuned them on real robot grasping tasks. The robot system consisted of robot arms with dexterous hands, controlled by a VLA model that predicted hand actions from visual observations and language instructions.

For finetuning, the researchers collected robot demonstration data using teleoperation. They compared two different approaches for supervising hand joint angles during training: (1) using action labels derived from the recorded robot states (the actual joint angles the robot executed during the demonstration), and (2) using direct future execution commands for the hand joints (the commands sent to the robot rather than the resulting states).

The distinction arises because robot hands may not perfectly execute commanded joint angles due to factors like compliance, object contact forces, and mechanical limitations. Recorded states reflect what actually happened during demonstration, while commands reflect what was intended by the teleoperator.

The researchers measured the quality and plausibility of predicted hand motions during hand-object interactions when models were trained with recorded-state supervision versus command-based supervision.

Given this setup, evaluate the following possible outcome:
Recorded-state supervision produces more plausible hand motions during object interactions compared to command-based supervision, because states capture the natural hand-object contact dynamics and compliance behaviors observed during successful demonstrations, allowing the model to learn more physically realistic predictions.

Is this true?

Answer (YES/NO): NO